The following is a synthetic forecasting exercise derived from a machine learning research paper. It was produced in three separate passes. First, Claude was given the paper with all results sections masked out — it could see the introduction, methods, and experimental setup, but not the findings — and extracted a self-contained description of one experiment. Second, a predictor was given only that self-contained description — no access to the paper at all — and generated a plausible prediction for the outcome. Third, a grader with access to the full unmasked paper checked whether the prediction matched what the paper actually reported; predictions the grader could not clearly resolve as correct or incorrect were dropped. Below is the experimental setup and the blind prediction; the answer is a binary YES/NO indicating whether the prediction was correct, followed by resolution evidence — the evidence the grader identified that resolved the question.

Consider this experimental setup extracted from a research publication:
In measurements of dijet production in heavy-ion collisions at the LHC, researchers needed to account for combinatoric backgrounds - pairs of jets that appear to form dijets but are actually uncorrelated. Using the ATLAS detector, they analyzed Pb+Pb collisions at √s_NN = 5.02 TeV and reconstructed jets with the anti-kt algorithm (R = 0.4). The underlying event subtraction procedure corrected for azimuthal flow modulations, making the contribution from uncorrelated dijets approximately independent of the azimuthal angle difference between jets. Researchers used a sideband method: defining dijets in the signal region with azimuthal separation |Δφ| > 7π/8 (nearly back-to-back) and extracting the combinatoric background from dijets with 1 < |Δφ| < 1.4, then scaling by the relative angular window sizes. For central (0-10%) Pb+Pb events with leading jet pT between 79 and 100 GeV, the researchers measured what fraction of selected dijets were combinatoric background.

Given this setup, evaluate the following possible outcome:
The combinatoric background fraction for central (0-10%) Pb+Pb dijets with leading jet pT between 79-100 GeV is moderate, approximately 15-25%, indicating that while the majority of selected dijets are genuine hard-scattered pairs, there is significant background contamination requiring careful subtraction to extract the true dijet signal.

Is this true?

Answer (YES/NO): NO